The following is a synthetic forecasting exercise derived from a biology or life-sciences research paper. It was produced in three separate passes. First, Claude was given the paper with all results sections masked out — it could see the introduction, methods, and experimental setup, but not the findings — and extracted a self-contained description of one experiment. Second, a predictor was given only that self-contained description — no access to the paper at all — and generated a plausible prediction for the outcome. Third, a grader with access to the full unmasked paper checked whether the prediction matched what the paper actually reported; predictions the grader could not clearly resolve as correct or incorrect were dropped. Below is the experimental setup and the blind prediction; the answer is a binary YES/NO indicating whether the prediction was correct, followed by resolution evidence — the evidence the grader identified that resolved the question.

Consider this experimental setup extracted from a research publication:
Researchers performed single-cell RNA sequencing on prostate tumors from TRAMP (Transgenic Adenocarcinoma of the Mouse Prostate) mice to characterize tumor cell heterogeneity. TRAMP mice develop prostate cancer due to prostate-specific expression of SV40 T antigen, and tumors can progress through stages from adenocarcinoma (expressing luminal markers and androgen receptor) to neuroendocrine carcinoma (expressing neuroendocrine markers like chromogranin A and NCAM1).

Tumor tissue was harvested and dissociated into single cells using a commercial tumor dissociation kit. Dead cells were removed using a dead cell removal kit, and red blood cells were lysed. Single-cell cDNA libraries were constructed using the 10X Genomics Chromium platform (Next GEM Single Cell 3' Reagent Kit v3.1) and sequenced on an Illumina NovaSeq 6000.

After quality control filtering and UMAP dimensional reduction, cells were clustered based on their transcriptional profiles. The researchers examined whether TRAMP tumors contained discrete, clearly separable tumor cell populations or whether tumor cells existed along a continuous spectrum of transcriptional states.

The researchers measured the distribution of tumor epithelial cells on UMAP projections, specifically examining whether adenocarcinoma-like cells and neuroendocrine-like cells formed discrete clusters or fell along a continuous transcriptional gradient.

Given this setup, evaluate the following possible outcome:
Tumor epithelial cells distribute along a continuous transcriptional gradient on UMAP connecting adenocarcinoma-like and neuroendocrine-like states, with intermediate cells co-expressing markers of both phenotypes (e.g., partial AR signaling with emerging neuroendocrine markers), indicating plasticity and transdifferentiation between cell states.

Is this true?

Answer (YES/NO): NO